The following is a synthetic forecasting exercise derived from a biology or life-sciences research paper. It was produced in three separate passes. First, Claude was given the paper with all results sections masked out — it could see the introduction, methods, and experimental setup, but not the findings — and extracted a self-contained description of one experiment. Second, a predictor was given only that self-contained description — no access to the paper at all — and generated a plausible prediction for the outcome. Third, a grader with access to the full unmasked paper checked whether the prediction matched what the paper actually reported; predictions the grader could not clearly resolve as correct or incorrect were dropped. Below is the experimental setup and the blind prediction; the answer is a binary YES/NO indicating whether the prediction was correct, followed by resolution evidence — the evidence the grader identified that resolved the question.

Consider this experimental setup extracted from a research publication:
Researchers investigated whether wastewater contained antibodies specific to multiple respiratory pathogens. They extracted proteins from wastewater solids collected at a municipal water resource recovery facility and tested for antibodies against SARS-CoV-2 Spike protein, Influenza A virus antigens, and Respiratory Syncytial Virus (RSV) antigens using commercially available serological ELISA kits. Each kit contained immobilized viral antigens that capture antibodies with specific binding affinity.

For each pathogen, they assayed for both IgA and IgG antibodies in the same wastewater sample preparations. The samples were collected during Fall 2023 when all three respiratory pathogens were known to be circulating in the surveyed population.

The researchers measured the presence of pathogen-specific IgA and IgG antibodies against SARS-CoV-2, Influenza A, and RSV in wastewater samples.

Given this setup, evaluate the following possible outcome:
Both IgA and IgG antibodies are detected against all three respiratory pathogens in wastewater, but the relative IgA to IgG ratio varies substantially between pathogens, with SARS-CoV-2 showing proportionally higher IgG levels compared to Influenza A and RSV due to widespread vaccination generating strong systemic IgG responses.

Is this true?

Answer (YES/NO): NO